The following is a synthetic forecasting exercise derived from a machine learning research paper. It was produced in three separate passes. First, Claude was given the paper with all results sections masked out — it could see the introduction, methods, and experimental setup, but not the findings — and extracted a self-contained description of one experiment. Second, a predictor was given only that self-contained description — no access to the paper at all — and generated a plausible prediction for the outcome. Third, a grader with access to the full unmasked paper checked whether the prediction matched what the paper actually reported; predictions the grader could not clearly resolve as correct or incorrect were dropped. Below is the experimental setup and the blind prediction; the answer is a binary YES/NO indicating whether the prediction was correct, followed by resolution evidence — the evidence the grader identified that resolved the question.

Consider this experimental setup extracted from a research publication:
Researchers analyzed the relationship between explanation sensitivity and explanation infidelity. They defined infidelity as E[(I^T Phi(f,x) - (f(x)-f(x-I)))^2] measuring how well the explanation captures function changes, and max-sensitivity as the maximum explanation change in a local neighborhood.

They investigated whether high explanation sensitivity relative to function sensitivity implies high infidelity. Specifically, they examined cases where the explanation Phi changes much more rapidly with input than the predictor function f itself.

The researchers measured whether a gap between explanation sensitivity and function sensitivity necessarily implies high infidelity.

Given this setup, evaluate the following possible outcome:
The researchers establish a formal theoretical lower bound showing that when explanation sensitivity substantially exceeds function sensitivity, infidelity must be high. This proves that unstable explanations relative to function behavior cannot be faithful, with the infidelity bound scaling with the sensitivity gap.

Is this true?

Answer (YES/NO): YES